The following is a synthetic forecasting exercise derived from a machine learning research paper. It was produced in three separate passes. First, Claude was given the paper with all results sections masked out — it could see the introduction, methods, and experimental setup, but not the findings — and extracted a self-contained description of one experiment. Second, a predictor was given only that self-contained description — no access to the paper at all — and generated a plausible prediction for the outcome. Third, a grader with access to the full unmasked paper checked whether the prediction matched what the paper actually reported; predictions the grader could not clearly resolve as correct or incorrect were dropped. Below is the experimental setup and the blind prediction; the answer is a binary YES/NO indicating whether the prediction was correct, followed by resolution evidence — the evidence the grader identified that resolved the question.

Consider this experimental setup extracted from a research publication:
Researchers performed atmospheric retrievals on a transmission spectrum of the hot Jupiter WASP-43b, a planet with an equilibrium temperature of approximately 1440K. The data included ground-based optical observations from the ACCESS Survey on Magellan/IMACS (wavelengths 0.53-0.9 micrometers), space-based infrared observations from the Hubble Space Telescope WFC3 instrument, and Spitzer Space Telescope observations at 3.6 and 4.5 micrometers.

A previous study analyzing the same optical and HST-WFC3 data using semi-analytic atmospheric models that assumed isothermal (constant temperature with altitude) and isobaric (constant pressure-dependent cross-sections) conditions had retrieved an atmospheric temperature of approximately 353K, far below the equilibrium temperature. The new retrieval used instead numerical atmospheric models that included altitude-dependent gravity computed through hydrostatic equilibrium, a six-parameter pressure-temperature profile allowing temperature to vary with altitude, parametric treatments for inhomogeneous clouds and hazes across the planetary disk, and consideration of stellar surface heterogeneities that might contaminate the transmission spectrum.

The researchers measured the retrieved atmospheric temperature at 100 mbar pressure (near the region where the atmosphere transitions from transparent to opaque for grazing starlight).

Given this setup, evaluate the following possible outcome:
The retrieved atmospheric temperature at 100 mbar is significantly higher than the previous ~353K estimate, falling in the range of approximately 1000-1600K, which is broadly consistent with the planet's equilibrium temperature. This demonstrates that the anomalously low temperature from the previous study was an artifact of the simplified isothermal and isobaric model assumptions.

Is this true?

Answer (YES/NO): YES